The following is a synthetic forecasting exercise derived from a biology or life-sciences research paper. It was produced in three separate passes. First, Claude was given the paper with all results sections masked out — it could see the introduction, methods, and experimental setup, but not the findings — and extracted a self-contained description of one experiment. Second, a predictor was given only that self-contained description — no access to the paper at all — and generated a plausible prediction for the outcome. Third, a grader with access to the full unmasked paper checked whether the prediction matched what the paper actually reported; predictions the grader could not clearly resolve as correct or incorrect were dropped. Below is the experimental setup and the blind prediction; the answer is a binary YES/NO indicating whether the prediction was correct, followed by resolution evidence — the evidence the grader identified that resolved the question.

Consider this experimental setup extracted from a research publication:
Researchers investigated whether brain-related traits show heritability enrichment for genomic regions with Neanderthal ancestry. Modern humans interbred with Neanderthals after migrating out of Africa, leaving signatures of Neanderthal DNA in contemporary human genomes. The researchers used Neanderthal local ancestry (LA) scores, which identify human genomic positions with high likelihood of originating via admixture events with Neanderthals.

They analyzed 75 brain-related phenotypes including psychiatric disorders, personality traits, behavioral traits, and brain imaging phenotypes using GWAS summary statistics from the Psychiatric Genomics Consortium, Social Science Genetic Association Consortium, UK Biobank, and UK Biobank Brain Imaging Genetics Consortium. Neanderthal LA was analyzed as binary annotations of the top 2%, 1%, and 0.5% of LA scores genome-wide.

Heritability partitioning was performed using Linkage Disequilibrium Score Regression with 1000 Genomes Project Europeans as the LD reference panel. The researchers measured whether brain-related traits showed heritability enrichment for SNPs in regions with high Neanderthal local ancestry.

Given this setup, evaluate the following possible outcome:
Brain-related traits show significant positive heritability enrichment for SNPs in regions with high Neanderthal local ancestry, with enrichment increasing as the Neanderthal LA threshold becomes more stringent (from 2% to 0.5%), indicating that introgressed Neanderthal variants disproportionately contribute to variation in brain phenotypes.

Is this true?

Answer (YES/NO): NO